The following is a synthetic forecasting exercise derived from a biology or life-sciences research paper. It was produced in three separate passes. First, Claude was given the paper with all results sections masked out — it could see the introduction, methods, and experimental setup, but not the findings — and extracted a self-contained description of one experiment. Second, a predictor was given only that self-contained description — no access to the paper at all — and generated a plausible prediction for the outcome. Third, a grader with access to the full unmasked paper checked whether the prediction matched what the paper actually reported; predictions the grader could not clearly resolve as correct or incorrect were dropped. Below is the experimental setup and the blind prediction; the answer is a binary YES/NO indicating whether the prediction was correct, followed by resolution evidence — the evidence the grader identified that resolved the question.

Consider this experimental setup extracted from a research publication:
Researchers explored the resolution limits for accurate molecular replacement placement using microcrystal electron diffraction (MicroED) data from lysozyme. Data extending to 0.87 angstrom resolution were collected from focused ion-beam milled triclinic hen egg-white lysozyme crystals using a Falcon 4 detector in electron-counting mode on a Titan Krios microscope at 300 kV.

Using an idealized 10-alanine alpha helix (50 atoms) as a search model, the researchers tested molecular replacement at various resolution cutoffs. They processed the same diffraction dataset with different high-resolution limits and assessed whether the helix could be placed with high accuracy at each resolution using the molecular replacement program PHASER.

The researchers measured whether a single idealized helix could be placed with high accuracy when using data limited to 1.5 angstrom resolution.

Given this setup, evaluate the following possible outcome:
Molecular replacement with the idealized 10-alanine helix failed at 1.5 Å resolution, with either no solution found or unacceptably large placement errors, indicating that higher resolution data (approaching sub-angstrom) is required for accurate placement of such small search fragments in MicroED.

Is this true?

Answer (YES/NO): NO